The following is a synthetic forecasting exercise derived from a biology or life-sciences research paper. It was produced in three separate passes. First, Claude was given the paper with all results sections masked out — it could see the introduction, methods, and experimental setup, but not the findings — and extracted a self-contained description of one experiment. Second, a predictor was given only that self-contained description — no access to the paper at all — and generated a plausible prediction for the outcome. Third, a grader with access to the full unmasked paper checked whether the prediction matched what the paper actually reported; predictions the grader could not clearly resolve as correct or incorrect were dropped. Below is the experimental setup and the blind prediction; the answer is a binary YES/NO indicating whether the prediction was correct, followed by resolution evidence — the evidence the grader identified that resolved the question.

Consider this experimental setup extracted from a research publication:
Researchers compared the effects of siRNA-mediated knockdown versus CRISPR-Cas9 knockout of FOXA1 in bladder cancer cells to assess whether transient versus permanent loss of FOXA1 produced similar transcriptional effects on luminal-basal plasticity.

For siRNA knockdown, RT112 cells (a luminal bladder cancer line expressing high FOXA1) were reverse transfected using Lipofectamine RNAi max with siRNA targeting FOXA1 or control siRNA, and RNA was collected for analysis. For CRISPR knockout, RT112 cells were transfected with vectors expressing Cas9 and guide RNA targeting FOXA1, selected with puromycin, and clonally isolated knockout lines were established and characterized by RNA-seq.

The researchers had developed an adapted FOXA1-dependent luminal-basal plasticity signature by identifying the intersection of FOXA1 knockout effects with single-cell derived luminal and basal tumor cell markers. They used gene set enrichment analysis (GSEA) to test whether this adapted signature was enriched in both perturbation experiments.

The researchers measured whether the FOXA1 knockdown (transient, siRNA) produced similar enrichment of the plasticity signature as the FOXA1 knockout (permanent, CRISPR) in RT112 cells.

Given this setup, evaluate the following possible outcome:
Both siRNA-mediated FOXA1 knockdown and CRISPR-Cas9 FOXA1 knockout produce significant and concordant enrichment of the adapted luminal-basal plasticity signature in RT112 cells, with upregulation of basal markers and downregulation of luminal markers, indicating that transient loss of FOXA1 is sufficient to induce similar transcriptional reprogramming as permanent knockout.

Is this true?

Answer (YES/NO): NO